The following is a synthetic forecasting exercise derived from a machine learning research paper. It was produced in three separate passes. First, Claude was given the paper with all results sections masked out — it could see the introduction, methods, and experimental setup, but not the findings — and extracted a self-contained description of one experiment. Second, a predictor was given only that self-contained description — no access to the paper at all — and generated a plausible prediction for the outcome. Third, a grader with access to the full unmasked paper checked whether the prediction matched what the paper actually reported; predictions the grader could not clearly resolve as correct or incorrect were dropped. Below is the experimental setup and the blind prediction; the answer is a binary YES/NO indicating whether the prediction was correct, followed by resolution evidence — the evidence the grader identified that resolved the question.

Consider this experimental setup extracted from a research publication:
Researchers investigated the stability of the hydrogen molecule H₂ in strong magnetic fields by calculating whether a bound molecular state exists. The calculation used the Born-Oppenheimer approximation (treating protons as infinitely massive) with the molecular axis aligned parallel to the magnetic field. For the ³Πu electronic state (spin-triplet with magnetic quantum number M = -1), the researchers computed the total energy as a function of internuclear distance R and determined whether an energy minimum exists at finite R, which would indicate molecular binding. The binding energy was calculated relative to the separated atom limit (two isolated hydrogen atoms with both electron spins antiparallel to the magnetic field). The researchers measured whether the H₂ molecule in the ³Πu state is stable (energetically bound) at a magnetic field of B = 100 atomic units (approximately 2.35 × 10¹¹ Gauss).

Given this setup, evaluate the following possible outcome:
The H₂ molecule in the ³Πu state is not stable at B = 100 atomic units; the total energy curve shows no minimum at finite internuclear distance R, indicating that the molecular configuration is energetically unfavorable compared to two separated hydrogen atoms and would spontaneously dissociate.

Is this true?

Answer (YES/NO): NO